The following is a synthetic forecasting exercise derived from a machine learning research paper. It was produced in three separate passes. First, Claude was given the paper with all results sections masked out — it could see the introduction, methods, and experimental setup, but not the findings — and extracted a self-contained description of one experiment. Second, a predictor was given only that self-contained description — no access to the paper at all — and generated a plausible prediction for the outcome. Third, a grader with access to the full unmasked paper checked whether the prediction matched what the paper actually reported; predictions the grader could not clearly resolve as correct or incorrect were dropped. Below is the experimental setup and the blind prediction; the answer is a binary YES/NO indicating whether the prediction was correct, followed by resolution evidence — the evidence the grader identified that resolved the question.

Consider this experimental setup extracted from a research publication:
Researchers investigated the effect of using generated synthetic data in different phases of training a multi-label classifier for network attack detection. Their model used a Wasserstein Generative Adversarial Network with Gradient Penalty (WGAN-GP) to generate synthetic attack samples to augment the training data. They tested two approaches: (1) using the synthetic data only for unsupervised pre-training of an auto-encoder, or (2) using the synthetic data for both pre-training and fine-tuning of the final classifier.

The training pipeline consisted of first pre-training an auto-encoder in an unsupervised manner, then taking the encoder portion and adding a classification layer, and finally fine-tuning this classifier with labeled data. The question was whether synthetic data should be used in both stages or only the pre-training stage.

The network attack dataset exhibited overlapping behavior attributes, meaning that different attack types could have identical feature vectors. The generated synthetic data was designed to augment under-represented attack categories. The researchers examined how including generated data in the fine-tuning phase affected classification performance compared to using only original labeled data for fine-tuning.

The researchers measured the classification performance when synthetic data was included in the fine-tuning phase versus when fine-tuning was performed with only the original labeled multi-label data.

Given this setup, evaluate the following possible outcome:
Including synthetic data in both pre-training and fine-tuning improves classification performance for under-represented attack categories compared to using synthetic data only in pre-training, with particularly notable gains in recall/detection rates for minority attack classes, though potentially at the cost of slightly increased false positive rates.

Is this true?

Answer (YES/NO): NO